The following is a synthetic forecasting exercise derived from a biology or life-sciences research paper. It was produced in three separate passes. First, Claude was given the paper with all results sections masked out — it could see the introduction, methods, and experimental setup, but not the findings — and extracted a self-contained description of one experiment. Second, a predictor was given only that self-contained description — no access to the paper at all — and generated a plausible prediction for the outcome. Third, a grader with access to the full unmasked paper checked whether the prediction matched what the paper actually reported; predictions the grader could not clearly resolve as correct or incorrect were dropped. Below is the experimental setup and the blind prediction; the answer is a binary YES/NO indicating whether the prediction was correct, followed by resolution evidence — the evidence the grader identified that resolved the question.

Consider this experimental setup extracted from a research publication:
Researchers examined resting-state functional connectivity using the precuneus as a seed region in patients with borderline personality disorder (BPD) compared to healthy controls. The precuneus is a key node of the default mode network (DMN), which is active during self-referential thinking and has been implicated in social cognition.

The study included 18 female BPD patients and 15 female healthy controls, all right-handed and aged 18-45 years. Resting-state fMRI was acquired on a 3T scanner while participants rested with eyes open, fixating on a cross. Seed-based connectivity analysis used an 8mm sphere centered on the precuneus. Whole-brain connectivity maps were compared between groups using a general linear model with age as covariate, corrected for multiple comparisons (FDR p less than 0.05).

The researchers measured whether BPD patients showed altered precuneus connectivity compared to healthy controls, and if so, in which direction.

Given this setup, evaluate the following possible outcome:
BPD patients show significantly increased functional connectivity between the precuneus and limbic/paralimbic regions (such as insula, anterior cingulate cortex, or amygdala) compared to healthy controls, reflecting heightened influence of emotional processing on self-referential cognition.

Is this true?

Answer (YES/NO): NO